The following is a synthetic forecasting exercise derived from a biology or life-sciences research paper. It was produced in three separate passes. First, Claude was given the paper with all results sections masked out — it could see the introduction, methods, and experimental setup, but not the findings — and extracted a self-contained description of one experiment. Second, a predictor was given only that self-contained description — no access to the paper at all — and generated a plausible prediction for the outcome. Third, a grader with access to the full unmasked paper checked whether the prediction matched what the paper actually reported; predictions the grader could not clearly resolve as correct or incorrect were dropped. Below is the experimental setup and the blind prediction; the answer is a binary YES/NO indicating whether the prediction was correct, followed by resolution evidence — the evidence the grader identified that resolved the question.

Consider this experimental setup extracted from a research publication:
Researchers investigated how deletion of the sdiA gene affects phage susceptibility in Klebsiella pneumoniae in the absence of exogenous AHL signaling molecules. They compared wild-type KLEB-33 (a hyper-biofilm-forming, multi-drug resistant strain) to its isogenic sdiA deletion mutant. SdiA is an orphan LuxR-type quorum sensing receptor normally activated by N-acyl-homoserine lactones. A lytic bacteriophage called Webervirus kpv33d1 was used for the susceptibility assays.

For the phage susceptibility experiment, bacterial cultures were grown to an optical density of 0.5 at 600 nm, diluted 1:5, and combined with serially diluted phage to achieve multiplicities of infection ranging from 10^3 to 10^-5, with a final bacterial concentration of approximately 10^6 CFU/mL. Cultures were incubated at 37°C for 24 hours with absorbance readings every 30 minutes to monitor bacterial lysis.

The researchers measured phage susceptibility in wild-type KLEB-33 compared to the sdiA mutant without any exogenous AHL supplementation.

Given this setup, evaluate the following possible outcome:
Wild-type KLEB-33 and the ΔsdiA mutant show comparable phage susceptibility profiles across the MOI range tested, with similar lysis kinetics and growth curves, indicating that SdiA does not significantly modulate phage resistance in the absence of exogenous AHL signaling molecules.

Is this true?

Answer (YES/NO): NO